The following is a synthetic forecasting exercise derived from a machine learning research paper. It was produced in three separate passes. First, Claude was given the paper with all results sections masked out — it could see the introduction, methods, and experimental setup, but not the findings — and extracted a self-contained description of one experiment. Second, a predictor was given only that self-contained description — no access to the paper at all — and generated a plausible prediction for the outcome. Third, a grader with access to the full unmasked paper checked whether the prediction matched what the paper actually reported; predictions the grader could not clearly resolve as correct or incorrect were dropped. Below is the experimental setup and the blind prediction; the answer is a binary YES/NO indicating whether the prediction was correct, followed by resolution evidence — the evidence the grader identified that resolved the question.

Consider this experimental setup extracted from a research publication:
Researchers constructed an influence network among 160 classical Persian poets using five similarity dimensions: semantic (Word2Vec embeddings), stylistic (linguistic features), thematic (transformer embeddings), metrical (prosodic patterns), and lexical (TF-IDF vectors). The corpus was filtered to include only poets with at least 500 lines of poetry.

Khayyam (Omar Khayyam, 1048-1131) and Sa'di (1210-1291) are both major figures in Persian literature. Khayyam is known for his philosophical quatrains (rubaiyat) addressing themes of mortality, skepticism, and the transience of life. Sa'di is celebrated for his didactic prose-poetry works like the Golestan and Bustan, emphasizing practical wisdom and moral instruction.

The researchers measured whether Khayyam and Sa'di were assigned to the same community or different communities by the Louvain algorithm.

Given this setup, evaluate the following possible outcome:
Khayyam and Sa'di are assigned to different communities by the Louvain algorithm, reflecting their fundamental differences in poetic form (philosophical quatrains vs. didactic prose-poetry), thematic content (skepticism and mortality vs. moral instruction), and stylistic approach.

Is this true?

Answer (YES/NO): NO